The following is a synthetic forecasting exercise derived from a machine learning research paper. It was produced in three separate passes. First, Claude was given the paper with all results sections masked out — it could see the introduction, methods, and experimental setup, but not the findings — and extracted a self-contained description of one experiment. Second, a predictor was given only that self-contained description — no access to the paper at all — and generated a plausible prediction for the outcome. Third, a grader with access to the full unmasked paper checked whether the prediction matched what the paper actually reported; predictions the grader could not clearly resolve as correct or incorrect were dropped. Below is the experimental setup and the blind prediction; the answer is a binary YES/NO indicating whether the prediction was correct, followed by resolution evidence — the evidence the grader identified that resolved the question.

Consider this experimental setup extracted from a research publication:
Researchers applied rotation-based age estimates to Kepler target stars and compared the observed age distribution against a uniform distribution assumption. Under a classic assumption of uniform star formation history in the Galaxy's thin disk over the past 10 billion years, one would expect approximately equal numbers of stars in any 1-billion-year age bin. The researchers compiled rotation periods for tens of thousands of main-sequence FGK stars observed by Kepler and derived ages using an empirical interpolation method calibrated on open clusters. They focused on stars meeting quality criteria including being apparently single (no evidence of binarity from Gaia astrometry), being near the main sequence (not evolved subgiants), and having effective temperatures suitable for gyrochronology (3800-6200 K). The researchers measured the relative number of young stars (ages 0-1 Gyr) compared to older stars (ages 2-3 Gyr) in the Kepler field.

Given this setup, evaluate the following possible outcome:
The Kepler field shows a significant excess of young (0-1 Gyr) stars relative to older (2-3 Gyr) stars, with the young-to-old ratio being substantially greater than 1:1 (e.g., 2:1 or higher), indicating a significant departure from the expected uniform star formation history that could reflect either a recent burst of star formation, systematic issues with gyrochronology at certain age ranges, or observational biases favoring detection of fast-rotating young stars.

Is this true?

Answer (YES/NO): NO